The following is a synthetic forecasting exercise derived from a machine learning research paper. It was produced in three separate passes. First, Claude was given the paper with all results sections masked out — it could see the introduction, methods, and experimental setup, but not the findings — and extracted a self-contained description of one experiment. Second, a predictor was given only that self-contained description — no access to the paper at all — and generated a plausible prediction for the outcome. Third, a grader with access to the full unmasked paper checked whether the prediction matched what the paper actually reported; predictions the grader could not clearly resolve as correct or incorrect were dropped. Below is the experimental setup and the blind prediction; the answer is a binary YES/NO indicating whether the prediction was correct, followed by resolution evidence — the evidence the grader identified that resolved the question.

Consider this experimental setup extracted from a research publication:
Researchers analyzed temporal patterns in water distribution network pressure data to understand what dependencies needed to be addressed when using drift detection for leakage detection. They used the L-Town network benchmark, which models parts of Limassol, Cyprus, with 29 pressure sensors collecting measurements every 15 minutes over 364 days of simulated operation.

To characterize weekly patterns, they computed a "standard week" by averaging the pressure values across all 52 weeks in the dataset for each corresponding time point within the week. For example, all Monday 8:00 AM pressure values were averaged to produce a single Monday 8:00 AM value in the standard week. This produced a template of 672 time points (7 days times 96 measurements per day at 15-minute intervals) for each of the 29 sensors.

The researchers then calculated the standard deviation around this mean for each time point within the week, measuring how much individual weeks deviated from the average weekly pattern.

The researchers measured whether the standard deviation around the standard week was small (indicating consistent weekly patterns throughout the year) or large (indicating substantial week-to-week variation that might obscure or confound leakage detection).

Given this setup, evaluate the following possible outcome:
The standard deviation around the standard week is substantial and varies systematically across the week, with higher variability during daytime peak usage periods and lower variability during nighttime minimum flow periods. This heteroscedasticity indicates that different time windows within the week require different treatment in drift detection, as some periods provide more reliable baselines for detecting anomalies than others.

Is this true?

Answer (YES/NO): NO